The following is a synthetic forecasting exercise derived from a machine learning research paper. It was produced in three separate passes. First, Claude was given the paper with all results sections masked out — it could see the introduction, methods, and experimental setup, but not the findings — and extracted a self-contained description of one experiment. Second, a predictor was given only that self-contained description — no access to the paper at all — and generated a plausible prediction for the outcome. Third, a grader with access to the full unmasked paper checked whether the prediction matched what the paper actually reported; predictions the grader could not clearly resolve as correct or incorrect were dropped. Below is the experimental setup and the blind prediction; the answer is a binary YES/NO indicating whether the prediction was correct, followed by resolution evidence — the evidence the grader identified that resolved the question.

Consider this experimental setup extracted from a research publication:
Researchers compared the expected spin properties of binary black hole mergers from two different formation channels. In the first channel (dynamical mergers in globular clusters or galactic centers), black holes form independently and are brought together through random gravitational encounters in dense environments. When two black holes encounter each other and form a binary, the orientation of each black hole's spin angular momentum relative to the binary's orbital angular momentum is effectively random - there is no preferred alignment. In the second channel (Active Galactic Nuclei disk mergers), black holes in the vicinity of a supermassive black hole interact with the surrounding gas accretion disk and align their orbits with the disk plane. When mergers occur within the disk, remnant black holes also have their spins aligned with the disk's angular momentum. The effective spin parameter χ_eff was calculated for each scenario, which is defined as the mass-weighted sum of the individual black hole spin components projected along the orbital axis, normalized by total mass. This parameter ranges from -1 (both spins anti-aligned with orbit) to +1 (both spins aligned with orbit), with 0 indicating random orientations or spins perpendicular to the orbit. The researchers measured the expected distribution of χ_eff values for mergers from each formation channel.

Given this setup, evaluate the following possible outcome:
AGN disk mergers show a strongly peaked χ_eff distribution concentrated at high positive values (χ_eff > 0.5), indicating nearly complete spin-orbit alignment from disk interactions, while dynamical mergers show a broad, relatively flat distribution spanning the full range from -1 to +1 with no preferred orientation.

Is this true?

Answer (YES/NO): NO